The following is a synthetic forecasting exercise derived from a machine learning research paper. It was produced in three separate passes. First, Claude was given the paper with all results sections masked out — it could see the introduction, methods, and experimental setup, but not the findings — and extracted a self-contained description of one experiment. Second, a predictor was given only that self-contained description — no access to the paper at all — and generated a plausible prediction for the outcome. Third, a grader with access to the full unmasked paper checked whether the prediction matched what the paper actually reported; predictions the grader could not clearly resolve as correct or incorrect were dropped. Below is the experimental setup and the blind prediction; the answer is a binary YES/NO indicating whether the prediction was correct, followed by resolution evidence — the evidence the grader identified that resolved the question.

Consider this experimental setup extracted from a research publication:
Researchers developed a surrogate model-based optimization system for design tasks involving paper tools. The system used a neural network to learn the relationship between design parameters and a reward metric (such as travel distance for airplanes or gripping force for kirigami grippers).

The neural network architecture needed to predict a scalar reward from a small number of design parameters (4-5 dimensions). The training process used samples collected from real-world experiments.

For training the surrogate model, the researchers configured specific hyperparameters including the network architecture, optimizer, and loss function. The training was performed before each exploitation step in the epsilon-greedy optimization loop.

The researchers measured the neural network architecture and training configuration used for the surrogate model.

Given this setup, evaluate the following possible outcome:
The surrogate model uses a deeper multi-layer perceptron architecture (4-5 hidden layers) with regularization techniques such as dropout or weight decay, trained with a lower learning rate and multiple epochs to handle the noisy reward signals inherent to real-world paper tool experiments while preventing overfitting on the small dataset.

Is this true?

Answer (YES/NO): NO